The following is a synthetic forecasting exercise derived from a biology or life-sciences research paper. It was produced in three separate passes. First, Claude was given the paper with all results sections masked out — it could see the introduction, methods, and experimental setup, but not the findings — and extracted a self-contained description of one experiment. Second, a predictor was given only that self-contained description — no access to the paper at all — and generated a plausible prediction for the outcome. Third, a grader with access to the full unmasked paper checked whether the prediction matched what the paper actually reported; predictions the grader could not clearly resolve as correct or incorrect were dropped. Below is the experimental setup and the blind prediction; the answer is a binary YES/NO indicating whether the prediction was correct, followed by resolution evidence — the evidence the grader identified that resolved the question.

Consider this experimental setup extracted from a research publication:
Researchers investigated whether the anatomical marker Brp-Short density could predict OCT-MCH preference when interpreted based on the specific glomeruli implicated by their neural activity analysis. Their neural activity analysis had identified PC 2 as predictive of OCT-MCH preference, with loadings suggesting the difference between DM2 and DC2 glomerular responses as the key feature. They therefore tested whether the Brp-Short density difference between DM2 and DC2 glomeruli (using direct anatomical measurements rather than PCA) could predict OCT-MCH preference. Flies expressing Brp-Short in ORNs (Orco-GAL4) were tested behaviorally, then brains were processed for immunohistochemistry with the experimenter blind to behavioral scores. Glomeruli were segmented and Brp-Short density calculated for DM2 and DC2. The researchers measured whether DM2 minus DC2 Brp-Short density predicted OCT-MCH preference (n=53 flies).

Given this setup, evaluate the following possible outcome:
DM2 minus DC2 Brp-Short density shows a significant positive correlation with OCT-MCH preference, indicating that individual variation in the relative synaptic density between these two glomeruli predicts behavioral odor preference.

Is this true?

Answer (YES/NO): NO